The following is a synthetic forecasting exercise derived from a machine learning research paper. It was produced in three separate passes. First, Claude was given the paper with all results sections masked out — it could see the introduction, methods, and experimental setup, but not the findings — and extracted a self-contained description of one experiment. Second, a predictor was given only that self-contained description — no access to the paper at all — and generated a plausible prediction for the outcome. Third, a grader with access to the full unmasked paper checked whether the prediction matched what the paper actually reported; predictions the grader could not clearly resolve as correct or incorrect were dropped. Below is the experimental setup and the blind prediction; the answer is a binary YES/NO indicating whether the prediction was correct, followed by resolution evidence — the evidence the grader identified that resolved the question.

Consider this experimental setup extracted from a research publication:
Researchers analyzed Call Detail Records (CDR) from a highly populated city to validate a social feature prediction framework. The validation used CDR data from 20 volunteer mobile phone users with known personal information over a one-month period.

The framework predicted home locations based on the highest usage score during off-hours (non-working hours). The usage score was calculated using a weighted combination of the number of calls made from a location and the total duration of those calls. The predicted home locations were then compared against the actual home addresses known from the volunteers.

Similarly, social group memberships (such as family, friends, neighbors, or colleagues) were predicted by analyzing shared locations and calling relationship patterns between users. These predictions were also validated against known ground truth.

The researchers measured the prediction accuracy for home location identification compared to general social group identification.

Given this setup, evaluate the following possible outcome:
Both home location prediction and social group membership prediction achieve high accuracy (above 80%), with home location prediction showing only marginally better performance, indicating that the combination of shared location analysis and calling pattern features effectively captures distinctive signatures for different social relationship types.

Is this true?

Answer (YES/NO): NO